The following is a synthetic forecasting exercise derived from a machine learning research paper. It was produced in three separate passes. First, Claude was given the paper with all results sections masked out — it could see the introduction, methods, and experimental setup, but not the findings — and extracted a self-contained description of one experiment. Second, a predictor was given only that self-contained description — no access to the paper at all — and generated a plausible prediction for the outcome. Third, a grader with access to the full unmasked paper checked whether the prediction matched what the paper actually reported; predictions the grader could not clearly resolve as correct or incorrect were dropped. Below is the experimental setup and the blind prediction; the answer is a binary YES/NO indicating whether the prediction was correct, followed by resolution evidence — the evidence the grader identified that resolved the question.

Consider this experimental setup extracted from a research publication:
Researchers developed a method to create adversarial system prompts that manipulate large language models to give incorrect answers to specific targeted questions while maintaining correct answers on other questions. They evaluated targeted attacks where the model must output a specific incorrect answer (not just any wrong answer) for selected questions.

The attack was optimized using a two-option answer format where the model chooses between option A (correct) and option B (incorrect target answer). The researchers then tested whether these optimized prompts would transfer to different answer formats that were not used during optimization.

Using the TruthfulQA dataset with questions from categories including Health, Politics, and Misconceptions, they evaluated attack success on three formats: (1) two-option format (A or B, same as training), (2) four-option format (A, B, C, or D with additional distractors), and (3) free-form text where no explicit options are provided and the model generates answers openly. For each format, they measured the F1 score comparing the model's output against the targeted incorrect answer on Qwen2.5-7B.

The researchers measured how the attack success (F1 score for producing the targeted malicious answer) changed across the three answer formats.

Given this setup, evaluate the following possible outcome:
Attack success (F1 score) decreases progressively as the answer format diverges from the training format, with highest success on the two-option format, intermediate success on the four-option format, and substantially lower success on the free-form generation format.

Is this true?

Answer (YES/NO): YES